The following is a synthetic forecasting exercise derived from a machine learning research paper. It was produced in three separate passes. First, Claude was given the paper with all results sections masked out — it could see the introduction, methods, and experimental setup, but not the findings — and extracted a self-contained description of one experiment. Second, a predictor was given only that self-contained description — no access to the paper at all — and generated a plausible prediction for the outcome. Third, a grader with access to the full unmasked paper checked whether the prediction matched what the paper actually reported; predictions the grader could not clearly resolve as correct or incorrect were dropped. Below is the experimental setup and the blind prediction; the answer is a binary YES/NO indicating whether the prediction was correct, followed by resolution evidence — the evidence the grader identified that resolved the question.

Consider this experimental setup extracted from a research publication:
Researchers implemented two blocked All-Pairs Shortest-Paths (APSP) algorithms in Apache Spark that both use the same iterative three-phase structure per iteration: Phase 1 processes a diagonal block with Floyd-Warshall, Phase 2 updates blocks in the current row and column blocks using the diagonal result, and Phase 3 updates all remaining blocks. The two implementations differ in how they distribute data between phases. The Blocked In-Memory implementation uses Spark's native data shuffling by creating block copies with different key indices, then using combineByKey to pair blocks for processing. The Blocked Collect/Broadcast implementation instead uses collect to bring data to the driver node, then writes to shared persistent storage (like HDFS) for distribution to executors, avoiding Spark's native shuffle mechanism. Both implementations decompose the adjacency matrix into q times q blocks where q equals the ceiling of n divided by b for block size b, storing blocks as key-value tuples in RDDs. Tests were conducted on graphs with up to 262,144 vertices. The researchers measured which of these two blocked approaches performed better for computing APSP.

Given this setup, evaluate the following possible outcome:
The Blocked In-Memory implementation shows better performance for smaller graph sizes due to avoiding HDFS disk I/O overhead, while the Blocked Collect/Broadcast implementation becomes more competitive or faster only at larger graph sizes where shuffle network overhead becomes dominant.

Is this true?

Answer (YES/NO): NO